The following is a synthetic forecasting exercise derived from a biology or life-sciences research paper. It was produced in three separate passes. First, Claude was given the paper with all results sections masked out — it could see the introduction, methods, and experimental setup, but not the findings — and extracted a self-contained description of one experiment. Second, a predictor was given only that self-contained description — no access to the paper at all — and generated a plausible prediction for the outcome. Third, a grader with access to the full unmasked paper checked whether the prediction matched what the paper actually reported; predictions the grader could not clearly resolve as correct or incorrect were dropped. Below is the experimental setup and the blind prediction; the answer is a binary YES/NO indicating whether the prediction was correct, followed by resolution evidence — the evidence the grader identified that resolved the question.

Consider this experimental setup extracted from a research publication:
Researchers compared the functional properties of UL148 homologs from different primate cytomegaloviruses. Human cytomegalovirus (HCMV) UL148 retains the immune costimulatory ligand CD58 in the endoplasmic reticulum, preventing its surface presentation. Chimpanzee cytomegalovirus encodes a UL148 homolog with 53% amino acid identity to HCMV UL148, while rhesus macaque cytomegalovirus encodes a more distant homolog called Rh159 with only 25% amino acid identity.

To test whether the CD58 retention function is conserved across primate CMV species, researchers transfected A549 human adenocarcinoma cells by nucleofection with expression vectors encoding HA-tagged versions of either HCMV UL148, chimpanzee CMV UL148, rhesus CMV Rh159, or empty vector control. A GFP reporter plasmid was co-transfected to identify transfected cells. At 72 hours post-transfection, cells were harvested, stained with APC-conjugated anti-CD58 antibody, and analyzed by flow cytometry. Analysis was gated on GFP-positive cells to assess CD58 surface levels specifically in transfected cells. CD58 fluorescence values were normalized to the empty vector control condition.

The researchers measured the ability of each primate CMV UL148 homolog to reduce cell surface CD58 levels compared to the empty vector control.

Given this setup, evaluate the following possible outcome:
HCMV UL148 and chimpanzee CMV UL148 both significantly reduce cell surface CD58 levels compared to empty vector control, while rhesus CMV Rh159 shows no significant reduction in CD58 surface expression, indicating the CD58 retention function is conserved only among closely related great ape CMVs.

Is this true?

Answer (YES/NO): YES